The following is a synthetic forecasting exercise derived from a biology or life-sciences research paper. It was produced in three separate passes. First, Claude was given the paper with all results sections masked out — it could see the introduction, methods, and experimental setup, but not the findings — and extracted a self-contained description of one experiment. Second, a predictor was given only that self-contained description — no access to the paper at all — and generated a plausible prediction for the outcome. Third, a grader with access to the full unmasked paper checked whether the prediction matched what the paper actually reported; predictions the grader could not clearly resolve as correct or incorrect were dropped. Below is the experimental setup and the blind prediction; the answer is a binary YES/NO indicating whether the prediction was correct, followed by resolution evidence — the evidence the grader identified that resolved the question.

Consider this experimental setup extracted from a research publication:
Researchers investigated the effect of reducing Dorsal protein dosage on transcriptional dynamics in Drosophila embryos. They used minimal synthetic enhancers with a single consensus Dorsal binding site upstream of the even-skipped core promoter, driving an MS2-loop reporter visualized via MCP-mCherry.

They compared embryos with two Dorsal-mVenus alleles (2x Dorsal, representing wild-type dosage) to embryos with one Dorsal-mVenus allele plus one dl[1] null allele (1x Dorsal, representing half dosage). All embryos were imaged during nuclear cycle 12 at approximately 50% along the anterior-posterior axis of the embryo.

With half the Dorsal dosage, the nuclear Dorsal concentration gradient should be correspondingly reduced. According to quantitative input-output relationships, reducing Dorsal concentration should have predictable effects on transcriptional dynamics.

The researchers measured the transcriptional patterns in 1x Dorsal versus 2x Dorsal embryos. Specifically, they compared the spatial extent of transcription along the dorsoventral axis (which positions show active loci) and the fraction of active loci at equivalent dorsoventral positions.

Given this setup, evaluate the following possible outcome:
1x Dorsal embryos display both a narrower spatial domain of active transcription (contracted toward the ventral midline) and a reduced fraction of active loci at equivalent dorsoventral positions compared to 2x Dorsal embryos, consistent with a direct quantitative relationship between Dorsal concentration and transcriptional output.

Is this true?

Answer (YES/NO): NO